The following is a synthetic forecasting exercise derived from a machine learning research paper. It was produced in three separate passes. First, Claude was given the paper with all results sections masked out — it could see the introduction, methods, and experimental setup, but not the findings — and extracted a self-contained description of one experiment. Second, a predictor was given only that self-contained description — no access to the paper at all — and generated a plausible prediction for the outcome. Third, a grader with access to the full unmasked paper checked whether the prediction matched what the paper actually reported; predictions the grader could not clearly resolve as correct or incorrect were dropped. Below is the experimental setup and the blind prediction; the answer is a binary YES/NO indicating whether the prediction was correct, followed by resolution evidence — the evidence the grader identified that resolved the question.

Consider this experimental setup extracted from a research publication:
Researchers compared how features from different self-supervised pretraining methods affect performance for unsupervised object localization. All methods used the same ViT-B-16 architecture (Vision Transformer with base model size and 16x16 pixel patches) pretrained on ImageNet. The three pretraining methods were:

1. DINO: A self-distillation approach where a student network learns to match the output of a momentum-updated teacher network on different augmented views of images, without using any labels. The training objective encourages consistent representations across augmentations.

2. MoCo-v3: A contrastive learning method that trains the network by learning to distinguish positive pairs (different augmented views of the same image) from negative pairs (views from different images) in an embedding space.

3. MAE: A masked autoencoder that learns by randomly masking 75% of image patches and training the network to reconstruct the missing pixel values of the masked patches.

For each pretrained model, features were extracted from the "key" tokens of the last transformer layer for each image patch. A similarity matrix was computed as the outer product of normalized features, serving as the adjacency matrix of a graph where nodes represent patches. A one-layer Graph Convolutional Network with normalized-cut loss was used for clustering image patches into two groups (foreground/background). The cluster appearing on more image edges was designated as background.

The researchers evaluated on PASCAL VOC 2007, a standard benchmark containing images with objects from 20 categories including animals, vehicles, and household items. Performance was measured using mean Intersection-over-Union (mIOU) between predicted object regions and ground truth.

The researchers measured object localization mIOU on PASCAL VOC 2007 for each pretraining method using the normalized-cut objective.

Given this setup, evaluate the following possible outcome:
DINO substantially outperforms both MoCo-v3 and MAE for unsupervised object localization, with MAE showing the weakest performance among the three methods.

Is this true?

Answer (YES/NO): NO